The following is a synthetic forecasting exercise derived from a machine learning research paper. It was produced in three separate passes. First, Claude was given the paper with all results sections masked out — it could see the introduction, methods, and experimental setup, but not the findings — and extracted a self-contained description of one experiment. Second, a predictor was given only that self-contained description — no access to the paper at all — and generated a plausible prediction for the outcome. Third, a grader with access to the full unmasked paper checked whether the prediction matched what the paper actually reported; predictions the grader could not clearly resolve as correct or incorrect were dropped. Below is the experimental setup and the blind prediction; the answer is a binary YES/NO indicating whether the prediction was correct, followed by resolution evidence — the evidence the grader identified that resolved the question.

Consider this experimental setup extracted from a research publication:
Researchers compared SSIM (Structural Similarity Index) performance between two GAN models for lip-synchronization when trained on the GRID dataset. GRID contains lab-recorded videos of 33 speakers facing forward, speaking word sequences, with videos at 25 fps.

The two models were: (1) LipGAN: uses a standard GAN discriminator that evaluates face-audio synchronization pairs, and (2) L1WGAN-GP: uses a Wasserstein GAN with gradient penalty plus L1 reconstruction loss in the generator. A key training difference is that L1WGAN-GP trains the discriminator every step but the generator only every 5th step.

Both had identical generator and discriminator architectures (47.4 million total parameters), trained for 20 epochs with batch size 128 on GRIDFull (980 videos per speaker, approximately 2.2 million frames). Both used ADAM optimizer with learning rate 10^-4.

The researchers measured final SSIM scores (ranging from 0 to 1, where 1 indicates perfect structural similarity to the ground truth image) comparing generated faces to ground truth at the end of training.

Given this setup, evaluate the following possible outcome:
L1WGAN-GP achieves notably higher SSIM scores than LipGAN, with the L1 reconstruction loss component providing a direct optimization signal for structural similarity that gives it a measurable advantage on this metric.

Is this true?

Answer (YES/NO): NO